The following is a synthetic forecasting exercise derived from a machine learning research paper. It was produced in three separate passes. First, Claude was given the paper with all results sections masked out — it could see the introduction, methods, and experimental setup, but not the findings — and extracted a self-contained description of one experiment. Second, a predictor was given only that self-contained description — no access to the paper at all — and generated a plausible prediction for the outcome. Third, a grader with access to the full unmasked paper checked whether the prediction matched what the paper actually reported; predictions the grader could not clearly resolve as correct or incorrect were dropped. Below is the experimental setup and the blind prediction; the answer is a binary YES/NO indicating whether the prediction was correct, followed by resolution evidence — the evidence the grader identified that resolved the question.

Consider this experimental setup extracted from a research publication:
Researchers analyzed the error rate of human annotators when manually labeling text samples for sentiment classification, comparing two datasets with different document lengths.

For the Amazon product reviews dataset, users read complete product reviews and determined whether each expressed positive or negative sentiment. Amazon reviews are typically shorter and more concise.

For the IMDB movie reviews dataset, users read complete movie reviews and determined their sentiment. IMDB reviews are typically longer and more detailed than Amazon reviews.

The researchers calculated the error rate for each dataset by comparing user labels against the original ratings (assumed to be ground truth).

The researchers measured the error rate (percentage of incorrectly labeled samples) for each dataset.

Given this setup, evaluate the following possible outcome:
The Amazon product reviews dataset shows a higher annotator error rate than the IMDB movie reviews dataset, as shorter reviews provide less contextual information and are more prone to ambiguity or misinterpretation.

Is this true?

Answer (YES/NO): NO